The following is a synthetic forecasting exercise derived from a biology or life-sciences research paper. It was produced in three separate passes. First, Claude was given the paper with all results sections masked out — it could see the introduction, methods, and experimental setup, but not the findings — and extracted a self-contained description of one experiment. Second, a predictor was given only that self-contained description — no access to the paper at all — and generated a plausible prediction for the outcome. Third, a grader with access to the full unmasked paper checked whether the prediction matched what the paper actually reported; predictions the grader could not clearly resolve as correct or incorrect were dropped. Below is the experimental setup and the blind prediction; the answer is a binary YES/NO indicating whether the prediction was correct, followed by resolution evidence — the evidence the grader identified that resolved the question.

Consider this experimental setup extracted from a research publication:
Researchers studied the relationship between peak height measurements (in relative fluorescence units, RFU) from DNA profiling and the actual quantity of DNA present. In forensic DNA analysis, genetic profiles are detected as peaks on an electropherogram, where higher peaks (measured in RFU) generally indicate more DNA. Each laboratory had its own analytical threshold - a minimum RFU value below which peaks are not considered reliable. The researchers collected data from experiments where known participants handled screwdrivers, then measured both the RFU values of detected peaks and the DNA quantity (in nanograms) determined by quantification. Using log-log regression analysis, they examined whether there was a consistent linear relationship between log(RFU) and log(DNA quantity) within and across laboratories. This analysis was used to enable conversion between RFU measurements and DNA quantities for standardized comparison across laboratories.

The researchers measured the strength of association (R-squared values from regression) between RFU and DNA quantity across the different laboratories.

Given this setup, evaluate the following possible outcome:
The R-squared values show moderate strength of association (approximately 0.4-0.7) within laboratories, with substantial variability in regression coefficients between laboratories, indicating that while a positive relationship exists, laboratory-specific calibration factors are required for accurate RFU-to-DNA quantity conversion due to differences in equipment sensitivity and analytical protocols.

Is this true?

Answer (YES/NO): NO